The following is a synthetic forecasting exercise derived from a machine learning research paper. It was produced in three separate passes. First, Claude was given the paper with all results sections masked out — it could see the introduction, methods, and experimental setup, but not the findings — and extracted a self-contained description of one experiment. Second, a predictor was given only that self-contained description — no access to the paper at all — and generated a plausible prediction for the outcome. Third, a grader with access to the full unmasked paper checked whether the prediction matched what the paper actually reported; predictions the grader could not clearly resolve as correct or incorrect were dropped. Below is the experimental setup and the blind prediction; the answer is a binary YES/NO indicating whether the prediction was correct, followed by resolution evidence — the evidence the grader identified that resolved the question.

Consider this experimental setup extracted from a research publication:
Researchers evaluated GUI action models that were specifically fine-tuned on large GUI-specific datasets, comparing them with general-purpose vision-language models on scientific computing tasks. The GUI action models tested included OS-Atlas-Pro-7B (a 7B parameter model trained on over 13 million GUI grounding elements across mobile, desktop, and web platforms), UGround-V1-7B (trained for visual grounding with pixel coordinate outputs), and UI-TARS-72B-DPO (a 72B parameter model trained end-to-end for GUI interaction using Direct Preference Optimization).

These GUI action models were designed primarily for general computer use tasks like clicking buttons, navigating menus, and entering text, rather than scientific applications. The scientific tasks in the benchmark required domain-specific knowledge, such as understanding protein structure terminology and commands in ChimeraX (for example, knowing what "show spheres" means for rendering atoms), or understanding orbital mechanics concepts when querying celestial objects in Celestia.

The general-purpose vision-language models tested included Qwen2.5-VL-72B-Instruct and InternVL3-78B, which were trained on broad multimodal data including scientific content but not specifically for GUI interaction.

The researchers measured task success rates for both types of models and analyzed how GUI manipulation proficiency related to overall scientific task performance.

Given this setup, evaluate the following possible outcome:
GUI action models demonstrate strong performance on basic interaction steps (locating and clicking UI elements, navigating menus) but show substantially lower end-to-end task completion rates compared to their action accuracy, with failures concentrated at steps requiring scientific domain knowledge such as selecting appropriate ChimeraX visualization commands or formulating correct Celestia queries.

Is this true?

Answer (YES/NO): YES